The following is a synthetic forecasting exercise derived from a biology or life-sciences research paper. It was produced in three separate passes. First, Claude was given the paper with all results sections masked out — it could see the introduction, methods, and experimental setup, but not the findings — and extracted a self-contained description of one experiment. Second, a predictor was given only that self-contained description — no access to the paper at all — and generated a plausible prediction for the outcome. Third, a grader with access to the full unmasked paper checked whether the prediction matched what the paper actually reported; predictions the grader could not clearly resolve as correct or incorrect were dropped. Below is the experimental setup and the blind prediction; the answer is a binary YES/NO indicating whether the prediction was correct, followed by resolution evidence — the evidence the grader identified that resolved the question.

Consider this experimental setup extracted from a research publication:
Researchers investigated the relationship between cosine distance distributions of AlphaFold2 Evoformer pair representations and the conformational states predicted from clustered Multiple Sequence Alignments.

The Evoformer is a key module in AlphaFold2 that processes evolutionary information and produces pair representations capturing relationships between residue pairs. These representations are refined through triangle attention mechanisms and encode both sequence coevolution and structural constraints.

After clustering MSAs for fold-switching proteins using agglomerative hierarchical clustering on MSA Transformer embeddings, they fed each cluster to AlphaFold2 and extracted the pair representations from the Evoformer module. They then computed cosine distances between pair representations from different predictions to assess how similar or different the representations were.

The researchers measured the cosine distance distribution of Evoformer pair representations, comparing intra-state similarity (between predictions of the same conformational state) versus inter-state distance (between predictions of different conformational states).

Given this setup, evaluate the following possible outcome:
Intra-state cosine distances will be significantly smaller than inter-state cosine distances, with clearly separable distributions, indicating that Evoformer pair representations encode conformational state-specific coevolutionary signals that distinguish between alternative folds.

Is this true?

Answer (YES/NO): YES